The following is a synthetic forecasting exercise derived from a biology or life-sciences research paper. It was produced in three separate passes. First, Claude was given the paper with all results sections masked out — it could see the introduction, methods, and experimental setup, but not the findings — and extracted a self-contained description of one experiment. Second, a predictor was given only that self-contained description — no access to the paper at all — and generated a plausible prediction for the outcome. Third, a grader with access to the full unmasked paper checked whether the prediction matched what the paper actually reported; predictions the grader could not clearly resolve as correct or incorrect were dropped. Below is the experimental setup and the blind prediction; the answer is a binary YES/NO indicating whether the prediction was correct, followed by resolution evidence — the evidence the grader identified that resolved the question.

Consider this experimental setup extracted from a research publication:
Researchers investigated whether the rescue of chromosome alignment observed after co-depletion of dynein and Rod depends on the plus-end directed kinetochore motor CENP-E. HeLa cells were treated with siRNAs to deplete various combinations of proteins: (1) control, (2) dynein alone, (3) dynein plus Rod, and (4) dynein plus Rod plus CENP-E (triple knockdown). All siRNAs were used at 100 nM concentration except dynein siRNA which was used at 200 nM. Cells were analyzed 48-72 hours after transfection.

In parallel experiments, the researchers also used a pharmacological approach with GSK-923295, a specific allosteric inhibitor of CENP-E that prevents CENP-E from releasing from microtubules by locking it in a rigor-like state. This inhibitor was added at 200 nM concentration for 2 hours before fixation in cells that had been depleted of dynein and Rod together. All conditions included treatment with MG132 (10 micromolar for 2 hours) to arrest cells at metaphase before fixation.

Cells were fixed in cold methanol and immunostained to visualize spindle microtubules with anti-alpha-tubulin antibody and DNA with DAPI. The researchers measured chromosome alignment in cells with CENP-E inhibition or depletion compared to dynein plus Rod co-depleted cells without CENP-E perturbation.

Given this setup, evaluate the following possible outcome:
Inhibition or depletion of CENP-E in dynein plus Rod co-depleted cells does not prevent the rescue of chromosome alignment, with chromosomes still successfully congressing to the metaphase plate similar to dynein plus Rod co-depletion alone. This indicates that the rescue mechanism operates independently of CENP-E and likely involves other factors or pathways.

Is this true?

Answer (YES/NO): NO